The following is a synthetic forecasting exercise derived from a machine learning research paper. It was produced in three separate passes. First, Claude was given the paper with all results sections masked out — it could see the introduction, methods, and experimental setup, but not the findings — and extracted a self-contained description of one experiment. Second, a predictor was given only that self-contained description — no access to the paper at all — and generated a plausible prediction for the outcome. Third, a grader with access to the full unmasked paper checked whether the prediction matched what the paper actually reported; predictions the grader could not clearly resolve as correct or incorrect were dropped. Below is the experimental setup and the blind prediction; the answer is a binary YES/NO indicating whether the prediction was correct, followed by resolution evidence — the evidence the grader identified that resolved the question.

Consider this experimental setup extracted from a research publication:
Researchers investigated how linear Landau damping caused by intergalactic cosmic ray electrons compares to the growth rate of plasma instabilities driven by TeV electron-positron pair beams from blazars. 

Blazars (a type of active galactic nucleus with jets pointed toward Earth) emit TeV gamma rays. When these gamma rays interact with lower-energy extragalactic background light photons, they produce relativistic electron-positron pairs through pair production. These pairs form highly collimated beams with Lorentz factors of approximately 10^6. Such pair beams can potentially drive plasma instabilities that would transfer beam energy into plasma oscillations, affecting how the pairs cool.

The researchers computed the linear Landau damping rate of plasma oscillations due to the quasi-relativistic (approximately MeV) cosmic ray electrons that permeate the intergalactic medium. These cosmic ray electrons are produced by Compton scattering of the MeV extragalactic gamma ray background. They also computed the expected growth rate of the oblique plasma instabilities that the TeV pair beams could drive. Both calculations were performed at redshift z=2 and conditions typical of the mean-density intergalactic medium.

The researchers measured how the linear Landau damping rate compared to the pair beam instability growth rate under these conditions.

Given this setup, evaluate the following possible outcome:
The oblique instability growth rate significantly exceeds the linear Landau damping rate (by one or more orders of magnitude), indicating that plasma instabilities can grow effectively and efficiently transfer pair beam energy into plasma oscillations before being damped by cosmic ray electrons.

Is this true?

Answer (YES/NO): NO